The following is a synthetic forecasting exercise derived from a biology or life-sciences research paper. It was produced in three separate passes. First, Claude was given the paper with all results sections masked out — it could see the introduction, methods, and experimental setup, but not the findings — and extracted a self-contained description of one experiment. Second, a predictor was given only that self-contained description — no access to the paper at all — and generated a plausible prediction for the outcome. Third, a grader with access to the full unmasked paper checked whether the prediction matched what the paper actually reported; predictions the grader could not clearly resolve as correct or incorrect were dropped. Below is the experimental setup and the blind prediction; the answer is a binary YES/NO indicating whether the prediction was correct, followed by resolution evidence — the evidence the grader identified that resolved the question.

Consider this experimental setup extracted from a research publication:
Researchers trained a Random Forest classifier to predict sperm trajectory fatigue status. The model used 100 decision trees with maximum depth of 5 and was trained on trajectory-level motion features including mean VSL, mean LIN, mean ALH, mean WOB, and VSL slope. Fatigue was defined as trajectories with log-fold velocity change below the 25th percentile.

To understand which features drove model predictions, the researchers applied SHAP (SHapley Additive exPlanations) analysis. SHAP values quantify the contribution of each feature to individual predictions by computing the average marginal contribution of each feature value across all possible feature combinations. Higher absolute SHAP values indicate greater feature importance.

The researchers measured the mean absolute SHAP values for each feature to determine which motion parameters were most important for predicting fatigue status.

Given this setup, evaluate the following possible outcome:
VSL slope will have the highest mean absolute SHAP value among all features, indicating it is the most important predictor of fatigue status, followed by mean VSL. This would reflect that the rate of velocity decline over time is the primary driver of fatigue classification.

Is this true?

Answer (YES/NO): NO